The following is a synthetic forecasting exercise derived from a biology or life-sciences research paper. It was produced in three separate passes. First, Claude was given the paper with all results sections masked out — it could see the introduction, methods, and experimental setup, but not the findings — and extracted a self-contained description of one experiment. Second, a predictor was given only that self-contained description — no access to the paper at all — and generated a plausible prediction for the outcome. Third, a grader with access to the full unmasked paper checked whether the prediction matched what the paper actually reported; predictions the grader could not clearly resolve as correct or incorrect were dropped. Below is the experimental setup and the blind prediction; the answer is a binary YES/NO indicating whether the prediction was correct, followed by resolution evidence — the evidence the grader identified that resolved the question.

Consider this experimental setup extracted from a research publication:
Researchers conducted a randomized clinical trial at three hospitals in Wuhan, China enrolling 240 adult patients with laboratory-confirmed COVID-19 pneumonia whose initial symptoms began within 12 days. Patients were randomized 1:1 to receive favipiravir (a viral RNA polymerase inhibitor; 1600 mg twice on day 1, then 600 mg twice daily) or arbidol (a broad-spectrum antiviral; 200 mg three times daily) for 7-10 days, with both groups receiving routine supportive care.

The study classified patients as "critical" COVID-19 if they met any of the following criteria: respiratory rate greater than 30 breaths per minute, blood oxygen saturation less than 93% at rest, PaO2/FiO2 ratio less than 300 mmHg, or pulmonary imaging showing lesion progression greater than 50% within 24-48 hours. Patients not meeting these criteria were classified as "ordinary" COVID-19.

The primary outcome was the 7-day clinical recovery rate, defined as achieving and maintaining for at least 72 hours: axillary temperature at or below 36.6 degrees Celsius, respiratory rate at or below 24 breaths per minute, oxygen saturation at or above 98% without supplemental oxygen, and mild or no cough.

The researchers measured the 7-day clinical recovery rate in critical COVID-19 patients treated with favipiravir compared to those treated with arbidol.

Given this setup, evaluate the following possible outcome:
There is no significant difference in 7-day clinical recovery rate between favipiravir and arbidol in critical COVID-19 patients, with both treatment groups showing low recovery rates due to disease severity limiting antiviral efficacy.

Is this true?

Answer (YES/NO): YES